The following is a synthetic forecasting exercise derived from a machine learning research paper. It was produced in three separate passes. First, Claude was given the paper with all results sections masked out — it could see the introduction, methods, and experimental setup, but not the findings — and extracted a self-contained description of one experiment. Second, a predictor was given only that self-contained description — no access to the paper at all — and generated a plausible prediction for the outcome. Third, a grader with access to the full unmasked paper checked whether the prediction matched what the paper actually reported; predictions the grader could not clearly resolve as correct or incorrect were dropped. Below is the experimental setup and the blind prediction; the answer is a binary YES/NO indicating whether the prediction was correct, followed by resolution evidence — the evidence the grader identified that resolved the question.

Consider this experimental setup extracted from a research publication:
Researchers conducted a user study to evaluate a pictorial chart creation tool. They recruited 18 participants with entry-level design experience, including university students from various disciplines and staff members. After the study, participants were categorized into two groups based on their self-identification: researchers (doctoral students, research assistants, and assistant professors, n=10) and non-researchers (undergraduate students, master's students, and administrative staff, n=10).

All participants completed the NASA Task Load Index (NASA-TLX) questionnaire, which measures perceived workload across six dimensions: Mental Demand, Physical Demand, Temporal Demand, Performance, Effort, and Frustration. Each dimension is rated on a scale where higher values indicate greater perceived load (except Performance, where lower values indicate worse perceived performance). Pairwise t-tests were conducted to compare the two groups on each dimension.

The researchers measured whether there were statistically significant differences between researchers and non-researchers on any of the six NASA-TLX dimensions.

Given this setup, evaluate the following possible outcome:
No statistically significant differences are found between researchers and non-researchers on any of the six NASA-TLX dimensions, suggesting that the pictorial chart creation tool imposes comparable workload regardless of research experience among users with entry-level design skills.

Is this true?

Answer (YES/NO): NO